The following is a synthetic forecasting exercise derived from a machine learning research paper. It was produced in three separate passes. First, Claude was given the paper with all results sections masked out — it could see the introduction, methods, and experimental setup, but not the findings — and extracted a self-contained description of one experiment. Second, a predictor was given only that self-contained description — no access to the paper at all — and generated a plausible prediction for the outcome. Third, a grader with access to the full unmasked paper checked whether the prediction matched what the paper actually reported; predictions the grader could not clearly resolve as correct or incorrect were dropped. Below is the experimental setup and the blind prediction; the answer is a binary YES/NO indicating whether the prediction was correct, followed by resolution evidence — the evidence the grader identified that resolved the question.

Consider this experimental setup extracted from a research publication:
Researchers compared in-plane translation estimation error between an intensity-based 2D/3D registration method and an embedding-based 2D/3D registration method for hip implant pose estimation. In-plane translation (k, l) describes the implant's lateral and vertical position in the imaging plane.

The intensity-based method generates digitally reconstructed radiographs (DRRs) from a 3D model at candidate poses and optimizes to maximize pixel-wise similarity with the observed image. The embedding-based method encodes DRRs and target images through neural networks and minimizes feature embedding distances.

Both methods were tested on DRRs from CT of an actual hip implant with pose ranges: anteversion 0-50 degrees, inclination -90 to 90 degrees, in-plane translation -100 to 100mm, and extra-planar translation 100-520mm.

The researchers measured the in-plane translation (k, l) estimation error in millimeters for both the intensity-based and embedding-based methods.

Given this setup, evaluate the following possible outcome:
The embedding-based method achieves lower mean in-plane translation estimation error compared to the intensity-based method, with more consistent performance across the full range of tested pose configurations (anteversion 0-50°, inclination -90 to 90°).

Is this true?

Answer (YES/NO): NO